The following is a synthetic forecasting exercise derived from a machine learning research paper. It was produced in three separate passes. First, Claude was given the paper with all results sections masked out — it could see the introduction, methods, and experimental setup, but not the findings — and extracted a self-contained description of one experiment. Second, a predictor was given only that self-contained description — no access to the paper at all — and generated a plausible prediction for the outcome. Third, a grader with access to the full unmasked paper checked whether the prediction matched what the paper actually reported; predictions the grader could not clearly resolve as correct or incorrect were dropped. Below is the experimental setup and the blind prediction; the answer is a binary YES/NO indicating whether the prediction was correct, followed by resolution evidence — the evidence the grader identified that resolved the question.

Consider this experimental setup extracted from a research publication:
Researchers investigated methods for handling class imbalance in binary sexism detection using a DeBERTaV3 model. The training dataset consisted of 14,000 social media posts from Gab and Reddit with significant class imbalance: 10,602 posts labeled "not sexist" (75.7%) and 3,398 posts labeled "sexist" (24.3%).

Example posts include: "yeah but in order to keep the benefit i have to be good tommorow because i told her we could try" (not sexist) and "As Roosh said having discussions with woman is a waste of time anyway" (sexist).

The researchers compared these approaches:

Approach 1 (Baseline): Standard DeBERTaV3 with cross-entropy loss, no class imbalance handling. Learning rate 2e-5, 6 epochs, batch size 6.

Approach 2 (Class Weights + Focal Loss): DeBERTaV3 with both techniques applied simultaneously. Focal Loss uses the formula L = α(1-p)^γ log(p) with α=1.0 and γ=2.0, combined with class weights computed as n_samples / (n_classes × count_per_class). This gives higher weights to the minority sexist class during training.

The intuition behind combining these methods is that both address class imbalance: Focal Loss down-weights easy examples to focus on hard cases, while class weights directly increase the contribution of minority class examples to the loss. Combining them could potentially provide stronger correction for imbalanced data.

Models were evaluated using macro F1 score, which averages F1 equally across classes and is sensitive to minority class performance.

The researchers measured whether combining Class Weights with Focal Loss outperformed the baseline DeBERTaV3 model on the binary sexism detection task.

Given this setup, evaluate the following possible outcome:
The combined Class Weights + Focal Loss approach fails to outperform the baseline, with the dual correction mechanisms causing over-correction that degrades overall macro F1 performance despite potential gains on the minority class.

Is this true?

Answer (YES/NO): NO